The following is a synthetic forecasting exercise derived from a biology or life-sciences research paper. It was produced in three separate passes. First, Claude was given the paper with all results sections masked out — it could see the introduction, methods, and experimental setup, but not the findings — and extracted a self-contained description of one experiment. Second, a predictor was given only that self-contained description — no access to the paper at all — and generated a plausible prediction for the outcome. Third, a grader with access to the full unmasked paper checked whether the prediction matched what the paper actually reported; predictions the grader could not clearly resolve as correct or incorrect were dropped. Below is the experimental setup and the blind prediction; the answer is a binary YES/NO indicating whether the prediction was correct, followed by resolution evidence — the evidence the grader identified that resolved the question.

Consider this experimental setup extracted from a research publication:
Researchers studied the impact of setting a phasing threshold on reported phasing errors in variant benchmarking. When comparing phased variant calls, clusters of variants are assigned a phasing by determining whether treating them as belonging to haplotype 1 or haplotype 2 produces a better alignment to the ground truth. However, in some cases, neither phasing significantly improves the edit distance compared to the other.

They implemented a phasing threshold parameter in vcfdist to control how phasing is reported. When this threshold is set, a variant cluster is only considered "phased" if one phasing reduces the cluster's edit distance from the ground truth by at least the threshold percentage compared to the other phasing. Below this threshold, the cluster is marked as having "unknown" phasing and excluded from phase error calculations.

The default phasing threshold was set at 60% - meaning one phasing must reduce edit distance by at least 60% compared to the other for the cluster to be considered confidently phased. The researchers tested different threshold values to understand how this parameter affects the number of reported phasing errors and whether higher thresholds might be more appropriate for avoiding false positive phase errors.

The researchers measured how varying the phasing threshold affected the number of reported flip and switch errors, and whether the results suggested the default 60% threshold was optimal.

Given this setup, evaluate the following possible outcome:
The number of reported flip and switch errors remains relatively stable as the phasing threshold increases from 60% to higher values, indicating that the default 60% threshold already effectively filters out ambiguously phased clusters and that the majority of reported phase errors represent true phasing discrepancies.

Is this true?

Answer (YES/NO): NO